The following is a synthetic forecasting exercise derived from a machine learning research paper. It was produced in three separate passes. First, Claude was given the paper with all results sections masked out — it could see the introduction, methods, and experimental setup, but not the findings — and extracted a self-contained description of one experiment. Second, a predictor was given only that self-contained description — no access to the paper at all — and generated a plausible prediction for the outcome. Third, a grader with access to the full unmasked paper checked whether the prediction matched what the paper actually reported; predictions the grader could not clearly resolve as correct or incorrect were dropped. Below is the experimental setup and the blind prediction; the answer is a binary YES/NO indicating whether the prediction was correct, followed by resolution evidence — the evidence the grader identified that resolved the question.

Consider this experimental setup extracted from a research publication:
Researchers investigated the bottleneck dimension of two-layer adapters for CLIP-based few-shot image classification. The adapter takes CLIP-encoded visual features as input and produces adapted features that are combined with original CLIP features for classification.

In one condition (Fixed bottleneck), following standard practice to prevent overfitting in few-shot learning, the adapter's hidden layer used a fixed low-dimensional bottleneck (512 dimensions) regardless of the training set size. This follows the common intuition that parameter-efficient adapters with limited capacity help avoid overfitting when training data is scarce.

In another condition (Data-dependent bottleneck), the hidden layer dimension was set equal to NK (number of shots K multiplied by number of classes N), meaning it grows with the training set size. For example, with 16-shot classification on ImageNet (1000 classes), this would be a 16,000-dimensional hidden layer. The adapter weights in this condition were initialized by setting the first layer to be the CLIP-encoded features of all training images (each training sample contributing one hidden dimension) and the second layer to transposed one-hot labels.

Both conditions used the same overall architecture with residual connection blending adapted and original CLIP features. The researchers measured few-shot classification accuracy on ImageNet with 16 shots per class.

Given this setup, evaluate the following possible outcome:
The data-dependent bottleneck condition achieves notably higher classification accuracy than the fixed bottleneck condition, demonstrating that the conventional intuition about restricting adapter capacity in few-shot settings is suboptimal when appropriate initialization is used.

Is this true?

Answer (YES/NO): NO